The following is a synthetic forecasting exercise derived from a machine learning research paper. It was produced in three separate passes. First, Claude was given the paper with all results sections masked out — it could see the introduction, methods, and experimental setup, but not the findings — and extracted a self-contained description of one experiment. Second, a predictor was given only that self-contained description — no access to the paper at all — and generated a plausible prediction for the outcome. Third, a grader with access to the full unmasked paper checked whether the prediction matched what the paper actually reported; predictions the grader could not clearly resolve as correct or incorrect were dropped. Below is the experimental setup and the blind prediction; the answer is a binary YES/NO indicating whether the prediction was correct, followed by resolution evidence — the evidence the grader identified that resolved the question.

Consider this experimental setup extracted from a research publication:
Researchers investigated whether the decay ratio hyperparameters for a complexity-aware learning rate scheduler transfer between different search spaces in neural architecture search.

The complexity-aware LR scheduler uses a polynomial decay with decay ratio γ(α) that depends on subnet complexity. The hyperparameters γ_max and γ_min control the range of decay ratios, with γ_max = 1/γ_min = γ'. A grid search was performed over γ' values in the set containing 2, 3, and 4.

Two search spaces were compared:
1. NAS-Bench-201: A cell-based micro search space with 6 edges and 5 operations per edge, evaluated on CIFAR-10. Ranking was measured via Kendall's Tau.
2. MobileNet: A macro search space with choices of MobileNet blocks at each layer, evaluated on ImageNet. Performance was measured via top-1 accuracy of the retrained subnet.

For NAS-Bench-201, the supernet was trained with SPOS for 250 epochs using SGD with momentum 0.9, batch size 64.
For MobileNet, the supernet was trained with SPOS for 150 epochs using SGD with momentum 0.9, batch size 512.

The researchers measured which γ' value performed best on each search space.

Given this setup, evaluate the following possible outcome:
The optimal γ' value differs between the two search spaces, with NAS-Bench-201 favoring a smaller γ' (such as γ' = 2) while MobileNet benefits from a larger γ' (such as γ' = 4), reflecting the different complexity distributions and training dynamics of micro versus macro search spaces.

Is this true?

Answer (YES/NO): NO